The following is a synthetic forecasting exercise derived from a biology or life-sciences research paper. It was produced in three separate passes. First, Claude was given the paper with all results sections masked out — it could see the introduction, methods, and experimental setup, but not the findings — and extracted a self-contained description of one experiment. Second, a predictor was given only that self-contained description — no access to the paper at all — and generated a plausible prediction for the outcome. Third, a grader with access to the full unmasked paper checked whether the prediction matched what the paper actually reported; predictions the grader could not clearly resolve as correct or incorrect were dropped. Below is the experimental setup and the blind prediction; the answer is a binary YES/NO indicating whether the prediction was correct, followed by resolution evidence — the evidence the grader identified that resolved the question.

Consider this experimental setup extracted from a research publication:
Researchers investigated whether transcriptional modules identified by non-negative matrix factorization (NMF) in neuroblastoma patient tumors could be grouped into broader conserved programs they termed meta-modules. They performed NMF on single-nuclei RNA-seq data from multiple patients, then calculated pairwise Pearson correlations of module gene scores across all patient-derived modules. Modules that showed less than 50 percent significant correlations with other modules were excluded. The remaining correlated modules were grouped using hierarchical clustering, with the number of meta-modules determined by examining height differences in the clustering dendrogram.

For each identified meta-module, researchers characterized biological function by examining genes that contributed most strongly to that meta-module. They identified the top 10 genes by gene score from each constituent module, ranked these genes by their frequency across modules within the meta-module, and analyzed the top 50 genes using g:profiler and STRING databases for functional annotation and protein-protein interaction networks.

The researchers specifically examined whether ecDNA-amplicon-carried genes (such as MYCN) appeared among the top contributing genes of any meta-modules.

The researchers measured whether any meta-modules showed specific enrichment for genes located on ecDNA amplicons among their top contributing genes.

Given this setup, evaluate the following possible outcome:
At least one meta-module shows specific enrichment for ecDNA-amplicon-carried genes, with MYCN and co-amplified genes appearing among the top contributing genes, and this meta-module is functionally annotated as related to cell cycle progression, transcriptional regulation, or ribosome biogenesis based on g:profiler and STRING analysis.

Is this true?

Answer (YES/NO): NO